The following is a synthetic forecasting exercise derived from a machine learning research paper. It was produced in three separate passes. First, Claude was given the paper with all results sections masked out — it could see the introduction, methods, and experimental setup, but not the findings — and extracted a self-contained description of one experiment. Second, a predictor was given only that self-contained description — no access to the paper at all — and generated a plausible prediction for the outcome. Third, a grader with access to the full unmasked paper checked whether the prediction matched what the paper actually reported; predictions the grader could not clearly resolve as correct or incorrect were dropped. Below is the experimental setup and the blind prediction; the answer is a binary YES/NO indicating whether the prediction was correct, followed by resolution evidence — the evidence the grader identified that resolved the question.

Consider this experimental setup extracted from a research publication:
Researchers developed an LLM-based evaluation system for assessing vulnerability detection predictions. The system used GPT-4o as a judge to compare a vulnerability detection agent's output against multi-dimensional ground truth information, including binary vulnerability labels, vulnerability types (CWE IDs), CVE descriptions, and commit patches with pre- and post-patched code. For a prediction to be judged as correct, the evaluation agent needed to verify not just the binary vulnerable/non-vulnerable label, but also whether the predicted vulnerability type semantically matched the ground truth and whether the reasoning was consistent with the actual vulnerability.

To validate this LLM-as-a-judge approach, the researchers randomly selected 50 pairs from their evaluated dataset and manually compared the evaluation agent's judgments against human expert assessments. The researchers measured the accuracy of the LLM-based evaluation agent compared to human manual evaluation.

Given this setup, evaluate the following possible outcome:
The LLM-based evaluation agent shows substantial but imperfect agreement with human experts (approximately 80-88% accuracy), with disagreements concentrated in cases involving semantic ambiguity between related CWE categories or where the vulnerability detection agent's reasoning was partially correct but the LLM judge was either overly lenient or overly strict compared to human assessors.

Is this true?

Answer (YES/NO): NO